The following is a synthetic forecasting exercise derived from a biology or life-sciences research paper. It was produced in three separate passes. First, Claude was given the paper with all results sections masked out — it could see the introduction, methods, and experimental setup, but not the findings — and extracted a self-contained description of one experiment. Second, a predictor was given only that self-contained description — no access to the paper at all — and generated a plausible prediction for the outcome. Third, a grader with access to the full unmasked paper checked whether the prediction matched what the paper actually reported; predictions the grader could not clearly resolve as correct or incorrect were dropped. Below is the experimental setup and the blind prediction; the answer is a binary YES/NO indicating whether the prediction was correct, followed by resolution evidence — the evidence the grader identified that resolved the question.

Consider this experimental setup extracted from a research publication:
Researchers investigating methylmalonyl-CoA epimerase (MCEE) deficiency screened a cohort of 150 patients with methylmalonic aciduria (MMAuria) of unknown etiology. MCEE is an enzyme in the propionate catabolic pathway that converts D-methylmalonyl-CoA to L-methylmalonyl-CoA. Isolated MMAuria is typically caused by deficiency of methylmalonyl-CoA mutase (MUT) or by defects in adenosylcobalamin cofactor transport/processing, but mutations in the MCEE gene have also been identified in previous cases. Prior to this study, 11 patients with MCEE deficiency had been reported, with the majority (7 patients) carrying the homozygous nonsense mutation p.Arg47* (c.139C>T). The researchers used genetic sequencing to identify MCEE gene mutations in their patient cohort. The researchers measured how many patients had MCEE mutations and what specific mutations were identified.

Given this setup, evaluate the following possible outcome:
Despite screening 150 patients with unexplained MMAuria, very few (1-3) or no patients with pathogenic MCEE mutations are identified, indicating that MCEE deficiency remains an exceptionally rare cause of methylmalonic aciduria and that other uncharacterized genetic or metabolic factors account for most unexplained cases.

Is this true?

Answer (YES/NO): NO